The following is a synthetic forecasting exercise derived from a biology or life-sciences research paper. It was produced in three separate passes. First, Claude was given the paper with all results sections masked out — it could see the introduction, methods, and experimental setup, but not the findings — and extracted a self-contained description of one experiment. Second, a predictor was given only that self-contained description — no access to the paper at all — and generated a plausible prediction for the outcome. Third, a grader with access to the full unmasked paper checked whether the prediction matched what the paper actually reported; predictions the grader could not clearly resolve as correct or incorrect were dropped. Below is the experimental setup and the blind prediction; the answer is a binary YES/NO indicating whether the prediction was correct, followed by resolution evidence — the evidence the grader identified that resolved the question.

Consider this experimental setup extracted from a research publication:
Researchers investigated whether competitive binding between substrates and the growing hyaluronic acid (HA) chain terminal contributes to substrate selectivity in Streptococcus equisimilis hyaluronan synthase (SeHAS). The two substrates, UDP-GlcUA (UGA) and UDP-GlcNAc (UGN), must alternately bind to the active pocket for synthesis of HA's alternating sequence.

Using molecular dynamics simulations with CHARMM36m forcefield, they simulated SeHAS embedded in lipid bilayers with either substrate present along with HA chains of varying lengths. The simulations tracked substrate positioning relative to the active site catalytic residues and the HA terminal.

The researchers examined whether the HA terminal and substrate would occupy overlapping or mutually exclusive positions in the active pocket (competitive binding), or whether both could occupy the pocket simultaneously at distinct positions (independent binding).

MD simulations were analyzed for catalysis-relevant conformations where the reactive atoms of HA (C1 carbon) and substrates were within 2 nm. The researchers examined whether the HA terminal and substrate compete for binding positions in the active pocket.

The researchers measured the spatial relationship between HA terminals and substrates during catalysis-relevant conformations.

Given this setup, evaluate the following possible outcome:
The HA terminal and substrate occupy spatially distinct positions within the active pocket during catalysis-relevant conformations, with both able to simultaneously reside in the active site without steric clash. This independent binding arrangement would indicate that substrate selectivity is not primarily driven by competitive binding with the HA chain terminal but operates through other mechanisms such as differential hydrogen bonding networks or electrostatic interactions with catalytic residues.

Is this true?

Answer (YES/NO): NO